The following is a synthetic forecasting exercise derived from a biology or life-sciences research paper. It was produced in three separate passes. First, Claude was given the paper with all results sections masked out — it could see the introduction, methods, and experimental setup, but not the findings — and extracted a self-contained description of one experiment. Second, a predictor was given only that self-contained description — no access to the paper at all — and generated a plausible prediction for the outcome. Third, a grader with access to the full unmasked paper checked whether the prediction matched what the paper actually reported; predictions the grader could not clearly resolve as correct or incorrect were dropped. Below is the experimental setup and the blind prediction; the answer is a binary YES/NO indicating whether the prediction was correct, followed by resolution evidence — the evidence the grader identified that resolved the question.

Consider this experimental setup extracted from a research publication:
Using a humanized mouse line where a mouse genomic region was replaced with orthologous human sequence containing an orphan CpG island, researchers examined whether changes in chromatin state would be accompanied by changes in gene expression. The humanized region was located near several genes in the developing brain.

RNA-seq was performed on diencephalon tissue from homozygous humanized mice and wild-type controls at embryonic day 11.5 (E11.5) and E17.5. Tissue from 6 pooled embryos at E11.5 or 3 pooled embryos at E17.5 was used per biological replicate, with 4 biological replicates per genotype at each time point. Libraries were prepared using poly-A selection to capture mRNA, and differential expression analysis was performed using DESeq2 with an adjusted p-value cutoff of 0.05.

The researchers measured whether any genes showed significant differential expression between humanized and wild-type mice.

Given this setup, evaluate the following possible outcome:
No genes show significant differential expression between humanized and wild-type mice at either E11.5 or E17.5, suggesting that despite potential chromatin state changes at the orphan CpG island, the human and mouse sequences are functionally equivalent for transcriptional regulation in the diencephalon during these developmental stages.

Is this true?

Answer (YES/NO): NO